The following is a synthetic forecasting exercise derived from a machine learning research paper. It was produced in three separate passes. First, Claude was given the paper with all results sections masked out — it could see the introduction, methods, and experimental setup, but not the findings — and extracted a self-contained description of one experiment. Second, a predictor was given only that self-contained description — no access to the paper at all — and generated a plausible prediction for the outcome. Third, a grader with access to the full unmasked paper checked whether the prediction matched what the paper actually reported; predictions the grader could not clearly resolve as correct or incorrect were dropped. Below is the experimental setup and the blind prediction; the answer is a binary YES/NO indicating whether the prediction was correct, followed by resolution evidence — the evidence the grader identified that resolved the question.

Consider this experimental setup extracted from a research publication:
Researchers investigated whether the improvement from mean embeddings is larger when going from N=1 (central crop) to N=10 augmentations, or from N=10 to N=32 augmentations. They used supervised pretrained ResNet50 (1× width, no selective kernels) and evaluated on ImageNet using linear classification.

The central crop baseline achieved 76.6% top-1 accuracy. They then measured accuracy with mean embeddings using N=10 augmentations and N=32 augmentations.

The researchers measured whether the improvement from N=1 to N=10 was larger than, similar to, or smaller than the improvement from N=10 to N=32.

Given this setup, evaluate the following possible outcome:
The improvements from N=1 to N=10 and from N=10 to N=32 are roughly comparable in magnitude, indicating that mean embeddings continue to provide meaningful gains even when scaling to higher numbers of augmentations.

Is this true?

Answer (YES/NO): NO